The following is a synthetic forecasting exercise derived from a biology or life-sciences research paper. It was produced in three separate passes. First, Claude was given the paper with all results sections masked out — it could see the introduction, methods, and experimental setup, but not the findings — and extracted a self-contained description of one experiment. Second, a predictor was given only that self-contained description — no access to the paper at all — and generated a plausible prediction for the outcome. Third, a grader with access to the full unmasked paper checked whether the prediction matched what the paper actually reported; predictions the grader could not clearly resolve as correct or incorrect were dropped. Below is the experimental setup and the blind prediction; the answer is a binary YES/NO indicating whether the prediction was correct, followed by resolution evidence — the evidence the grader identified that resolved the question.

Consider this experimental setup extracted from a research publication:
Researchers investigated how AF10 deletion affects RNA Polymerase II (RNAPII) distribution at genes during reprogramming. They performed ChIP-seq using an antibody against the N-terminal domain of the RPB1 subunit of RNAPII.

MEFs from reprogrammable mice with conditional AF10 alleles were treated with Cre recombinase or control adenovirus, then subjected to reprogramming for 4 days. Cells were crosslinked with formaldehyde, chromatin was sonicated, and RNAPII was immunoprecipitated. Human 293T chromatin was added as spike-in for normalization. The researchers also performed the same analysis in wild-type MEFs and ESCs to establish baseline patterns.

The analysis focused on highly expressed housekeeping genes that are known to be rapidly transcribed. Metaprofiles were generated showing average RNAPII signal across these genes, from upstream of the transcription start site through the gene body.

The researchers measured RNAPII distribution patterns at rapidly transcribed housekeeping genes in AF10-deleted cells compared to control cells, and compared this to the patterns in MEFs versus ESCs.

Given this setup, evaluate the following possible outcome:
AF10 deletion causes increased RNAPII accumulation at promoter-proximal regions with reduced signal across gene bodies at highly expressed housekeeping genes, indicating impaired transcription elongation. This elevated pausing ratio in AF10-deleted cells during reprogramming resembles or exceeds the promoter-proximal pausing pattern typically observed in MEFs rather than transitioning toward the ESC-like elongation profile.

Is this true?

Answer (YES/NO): NO